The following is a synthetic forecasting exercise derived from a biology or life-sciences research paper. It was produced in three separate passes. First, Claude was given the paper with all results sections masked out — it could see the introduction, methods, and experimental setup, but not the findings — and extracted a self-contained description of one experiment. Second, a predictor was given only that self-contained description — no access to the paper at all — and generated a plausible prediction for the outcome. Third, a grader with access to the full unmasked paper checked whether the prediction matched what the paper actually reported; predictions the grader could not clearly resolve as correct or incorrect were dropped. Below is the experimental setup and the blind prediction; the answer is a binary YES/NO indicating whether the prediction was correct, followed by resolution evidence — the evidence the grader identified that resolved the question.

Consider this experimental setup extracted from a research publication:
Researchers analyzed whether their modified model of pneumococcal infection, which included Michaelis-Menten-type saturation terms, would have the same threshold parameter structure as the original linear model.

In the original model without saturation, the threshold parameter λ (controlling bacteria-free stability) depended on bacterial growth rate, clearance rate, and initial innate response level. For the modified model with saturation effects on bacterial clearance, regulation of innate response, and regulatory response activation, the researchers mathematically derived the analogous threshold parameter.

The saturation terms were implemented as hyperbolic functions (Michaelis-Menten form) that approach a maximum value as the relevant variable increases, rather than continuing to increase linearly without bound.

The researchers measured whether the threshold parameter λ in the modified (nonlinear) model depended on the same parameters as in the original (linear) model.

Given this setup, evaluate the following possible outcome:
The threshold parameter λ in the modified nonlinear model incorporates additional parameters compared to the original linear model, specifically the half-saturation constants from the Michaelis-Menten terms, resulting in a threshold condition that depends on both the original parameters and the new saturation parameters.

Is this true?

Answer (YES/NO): NO